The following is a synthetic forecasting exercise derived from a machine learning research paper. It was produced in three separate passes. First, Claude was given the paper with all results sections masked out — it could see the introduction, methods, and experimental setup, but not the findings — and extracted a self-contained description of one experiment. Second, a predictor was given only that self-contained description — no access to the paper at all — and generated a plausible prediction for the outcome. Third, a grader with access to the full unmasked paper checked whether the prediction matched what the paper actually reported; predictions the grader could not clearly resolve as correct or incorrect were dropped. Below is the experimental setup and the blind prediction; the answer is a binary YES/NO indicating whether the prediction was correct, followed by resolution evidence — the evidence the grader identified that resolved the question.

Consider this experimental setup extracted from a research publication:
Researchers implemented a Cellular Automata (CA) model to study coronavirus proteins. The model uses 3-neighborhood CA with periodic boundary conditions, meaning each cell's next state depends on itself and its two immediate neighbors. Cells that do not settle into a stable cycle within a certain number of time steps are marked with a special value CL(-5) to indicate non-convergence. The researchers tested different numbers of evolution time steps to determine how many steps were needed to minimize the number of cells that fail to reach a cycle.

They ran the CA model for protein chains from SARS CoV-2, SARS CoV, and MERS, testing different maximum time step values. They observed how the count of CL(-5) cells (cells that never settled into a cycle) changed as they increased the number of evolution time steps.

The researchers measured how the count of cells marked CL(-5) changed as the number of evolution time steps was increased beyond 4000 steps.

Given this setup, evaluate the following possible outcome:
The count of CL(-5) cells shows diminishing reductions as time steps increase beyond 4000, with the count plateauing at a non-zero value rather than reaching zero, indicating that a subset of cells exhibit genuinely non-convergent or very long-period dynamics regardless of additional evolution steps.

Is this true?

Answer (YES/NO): NO